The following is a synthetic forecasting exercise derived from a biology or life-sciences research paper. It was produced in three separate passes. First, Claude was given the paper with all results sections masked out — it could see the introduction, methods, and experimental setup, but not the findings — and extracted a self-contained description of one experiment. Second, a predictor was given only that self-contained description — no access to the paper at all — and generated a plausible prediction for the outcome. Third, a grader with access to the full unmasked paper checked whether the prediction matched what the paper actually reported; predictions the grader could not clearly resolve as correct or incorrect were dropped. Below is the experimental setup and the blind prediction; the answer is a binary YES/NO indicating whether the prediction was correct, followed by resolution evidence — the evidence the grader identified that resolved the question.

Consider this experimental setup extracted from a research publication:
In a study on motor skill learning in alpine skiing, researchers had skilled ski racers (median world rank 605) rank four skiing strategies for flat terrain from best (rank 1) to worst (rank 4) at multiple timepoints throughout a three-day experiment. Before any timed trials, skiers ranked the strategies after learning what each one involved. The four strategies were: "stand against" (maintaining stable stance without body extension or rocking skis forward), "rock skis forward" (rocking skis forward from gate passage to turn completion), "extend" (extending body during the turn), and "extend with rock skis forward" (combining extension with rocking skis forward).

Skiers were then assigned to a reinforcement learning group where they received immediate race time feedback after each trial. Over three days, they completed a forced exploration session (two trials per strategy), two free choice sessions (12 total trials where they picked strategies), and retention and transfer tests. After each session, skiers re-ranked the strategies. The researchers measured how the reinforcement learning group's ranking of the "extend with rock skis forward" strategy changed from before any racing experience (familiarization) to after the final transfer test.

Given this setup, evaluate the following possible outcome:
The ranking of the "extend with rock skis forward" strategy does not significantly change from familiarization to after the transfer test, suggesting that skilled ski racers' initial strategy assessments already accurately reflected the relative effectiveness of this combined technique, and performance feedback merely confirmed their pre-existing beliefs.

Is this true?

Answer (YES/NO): YES